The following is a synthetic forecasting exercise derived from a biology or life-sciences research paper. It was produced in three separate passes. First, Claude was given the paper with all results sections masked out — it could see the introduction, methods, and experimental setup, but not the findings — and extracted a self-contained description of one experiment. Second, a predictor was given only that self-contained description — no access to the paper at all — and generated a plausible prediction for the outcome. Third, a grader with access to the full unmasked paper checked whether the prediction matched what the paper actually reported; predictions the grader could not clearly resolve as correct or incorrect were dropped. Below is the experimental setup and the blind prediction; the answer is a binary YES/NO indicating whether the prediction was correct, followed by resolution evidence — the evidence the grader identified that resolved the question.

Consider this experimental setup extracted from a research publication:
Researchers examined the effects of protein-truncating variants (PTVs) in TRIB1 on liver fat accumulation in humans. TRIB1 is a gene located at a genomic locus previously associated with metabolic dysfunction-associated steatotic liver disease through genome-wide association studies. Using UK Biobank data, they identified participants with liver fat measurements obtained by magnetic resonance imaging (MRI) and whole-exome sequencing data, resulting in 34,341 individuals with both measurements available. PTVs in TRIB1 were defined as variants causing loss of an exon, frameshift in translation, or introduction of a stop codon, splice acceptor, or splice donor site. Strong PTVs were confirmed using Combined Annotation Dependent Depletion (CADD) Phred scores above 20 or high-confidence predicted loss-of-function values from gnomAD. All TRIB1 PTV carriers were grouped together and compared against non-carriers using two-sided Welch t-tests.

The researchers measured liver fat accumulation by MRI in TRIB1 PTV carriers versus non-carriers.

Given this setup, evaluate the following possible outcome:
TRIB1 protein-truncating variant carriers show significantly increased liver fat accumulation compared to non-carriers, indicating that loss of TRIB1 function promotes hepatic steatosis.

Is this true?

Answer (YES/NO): NO